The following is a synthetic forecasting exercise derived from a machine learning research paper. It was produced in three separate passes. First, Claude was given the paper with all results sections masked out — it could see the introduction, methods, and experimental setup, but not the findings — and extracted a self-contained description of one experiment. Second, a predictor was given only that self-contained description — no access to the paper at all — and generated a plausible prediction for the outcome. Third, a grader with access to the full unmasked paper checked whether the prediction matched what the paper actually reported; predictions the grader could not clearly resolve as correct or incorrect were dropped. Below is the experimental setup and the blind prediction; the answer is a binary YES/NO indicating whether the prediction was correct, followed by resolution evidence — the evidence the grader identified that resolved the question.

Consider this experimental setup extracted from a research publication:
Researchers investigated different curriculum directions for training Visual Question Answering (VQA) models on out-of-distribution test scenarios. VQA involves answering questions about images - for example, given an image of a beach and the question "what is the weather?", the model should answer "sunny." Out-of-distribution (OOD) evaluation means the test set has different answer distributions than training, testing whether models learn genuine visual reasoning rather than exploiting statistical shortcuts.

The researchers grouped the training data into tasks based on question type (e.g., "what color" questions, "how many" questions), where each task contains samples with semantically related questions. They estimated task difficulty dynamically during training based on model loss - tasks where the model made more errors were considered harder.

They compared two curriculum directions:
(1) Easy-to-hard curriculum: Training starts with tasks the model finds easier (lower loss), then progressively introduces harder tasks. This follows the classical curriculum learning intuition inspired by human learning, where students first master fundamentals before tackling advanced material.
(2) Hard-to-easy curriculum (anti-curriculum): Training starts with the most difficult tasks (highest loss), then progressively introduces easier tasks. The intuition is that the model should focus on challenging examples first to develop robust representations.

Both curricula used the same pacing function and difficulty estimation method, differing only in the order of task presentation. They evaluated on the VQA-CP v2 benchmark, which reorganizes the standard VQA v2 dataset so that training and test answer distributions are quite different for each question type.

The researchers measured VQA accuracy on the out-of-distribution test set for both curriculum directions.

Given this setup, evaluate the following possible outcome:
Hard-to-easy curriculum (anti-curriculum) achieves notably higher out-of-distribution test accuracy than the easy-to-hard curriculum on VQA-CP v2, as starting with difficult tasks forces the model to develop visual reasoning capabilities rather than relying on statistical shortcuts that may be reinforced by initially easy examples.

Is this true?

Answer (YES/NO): NO